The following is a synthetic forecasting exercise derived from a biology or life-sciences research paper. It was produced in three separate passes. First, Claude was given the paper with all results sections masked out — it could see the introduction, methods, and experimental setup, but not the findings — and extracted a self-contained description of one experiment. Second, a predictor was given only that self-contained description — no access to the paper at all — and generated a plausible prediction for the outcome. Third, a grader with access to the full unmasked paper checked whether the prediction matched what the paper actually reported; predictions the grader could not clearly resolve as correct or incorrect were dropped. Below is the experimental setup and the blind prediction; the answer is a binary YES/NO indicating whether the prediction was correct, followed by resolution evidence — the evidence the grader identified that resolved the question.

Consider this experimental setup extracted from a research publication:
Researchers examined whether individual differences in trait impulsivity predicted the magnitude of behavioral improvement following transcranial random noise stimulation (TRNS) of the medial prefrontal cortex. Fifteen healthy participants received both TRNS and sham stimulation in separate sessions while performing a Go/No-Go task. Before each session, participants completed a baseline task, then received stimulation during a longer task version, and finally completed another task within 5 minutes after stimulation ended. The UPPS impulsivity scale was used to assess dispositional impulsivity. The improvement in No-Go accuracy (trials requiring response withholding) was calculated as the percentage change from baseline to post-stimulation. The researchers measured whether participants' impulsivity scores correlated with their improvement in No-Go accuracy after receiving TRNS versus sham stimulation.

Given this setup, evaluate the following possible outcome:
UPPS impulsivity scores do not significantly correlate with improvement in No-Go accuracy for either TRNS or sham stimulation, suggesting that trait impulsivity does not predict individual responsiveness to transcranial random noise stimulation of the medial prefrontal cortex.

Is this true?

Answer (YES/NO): NO